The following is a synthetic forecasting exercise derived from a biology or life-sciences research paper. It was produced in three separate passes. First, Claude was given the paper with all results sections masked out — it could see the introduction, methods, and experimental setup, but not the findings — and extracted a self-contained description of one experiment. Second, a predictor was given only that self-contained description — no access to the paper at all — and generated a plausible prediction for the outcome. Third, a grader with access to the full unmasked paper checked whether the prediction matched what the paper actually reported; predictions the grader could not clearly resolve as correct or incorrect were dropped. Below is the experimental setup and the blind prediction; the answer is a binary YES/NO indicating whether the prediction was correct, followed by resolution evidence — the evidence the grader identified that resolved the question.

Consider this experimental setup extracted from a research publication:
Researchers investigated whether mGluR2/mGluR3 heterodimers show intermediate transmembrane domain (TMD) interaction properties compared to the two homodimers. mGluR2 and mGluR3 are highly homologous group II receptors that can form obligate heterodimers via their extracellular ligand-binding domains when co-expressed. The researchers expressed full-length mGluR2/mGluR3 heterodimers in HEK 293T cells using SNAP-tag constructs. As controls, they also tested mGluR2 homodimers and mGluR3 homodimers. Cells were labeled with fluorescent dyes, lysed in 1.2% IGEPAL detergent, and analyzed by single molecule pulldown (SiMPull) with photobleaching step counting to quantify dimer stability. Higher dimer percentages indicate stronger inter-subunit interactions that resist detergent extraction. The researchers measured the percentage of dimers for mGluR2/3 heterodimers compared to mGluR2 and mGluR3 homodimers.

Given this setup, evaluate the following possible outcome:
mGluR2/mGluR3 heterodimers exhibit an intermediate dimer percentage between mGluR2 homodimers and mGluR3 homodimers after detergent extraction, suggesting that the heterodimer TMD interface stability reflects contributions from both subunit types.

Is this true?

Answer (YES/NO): YES